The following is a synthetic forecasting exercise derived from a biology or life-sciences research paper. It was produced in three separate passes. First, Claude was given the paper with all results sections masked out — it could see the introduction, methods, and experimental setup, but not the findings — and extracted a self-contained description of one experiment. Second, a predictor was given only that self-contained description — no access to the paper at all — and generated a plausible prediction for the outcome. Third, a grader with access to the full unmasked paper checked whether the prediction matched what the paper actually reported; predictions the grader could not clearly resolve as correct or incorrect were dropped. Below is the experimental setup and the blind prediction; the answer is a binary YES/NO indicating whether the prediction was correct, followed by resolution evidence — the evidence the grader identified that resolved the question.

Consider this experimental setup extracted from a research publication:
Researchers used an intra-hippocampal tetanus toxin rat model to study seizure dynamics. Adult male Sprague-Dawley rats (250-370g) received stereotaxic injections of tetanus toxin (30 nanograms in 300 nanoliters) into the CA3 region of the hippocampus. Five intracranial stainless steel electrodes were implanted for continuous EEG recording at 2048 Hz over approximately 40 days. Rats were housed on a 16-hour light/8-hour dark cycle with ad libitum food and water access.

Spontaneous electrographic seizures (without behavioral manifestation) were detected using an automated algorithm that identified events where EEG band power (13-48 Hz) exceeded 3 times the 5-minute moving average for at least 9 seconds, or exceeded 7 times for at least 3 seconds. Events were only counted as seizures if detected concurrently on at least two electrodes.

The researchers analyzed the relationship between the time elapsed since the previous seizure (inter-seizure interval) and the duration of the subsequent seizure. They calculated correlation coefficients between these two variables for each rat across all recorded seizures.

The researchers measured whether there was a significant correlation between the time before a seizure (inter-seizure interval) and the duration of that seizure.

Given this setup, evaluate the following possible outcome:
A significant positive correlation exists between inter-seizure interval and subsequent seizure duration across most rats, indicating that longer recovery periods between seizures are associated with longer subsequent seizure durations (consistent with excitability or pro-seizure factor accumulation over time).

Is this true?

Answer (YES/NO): NO